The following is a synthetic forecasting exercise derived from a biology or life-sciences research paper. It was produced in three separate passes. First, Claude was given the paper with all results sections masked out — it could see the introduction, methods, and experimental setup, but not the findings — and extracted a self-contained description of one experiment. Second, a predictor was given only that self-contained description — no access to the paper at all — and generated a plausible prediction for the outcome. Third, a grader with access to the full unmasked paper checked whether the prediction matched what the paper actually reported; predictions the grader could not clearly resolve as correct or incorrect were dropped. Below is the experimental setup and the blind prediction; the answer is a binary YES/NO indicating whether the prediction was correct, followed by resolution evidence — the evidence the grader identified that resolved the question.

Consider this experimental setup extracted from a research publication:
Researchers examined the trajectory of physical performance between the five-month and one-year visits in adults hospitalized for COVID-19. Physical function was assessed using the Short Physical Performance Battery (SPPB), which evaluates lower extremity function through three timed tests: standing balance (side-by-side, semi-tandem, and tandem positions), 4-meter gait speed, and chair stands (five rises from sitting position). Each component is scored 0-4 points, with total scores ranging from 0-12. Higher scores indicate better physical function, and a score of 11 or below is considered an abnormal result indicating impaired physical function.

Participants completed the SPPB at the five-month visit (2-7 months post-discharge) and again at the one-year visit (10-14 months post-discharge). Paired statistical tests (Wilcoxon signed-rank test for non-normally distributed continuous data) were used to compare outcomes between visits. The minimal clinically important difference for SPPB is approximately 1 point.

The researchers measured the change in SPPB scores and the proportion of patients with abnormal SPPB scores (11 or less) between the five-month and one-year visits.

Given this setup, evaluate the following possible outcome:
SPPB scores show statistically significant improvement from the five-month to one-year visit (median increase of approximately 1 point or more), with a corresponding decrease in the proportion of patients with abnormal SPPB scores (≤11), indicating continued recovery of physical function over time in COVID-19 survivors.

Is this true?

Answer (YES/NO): NO